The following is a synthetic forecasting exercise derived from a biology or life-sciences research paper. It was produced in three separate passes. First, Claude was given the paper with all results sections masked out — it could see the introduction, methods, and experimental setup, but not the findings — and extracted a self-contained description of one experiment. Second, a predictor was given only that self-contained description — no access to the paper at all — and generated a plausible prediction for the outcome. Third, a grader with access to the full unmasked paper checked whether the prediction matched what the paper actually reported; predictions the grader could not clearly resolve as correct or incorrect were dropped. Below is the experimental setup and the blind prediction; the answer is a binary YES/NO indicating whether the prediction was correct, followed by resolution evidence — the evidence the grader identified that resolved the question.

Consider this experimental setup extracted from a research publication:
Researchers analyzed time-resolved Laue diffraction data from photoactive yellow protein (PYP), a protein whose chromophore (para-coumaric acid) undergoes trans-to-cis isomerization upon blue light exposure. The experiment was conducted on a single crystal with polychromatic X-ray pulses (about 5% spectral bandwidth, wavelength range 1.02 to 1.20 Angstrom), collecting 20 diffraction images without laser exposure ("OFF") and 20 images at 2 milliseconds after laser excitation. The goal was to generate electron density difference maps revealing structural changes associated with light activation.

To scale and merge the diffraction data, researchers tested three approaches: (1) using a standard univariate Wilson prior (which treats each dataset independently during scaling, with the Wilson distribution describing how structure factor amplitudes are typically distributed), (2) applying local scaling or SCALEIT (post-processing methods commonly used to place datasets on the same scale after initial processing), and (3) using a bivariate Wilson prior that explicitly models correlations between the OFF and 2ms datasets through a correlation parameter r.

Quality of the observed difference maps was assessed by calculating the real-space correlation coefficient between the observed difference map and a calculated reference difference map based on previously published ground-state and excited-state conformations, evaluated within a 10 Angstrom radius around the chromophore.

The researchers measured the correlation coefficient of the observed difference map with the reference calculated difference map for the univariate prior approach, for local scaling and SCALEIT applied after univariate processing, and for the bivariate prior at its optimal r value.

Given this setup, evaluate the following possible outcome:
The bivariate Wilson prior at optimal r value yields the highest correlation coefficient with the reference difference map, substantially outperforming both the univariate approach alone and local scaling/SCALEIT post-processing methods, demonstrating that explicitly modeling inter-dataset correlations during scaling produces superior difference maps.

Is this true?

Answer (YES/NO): YES